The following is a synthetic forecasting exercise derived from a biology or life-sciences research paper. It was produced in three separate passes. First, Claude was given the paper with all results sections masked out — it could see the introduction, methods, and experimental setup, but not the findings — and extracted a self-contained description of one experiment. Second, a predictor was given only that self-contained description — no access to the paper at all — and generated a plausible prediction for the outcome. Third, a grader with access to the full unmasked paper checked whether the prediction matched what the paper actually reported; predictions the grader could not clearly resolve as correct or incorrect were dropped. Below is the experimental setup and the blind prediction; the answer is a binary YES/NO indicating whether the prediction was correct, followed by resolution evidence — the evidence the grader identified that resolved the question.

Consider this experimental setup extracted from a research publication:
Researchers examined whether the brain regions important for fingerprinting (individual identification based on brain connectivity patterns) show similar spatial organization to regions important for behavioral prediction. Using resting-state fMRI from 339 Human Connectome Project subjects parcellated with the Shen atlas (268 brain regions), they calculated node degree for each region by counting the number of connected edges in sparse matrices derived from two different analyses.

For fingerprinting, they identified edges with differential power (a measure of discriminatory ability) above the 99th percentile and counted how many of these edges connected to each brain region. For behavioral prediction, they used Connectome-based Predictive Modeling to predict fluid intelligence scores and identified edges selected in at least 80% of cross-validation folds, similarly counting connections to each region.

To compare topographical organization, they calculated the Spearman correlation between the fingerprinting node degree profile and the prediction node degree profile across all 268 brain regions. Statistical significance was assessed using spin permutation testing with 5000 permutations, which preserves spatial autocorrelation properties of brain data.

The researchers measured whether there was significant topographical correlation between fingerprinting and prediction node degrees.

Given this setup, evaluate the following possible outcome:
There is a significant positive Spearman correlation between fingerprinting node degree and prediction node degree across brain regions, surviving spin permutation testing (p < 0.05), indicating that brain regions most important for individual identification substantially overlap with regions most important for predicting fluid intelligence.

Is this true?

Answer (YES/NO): NO